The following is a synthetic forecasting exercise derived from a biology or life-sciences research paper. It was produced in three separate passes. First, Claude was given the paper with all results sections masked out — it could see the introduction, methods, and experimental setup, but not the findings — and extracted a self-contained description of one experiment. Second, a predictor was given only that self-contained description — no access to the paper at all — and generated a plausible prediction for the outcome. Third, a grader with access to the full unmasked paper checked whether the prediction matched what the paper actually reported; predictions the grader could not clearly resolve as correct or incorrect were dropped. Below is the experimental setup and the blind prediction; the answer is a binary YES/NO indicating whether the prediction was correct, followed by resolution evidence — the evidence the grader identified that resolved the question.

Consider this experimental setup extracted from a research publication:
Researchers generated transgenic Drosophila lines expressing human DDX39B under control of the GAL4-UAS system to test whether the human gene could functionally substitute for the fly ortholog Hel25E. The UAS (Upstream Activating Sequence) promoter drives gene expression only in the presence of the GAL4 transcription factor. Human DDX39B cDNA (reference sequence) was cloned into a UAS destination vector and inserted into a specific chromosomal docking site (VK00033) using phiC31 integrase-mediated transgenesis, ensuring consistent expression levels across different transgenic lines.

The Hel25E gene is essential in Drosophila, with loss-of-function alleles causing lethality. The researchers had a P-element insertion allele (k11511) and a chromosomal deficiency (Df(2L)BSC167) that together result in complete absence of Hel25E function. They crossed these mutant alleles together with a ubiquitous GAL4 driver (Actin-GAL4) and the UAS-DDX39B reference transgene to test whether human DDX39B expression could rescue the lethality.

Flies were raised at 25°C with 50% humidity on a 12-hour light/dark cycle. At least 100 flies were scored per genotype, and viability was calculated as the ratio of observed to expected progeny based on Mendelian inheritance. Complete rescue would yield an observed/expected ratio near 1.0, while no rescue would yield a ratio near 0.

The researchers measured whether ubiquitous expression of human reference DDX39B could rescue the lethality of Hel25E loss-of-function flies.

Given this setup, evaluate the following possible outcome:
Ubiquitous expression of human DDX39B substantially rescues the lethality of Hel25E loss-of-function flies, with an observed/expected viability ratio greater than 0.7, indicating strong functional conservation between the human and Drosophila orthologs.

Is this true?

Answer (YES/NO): NO